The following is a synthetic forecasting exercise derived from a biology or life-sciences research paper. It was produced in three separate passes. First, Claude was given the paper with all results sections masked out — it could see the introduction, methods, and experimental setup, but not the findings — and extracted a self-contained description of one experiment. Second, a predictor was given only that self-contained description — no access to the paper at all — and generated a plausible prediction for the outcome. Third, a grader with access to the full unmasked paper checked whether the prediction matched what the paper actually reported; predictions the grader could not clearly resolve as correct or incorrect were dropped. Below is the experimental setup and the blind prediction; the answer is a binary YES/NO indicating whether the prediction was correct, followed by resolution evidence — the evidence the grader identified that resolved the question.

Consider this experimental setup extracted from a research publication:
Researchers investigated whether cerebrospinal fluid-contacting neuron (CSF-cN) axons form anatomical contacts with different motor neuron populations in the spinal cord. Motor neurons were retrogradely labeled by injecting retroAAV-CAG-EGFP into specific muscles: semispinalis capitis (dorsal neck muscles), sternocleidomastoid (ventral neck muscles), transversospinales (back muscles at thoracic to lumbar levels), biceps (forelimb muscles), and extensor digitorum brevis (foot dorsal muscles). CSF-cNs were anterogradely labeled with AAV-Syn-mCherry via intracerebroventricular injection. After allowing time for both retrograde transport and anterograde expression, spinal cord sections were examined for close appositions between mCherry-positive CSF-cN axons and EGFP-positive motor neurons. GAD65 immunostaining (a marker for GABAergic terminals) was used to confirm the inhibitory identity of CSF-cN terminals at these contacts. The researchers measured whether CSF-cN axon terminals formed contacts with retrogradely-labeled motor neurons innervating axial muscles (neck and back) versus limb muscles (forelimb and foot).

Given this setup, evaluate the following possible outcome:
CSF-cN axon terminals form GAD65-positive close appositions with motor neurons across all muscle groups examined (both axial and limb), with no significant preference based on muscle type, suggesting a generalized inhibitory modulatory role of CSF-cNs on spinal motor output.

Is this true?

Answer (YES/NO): NO